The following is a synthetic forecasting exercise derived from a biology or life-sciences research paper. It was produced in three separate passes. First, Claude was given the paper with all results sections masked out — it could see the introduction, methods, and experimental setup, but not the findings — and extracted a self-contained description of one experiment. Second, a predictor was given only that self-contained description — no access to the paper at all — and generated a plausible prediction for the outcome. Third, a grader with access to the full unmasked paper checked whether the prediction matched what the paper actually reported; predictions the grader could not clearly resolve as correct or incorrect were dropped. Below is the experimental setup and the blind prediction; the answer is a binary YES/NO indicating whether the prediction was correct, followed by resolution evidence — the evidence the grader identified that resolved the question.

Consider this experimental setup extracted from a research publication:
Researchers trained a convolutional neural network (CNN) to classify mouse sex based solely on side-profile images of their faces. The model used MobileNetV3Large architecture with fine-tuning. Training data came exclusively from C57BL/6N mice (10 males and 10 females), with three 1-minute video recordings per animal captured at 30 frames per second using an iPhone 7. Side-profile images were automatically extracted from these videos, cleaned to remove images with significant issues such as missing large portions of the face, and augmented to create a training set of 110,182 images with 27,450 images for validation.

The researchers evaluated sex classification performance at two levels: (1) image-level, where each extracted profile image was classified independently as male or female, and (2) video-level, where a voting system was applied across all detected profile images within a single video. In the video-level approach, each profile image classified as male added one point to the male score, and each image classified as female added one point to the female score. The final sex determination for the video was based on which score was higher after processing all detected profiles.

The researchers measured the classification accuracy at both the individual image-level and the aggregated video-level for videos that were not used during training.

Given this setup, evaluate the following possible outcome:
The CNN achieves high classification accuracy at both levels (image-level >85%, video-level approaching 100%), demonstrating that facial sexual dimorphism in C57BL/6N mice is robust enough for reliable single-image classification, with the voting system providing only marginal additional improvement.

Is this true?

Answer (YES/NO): YES